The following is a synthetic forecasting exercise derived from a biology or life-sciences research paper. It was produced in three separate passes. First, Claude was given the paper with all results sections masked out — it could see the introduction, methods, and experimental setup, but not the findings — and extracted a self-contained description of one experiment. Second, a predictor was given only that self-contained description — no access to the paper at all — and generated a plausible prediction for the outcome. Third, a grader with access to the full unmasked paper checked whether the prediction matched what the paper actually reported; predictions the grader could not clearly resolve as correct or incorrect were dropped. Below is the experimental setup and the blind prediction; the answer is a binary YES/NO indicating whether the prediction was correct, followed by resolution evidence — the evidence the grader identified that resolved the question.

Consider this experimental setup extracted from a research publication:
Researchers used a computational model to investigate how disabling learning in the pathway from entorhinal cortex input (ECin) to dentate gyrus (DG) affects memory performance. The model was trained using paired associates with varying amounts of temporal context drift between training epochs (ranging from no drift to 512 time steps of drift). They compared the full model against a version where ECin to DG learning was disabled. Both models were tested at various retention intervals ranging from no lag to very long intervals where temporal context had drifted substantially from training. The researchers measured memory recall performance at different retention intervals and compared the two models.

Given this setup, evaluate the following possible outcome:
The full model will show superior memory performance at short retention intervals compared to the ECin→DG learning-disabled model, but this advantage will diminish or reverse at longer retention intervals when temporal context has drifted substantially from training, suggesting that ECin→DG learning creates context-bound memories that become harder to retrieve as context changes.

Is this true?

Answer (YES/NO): YES